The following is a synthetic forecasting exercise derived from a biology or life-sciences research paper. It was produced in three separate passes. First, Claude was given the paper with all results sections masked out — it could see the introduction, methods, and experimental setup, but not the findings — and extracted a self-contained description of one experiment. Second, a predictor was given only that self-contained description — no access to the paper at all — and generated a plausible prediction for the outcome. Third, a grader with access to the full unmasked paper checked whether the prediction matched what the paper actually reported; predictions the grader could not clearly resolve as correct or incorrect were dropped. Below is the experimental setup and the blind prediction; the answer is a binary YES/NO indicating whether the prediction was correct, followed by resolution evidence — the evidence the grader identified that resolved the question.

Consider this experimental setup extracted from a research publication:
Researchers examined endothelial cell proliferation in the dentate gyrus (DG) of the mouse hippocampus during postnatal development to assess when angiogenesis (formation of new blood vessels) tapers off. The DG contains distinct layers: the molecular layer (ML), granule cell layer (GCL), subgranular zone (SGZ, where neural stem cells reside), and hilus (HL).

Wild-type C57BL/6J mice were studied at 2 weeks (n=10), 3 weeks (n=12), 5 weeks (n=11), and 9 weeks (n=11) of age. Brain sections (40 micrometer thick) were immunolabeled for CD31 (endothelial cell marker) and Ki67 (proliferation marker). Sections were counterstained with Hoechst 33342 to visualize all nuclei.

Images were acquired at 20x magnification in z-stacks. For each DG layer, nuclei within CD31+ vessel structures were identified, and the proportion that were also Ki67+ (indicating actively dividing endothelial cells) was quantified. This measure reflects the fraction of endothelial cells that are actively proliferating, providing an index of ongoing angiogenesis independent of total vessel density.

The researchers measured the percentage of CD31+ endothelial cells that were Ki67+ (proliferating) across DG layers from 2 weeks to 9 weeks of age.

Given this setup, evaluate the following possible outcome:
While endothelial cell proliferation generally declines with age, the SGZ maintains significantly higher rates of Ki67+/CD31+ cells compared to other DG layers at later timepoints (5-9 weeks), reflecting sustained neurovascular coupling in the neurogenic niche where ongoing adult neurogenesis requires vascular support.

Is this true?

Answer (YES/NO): NO